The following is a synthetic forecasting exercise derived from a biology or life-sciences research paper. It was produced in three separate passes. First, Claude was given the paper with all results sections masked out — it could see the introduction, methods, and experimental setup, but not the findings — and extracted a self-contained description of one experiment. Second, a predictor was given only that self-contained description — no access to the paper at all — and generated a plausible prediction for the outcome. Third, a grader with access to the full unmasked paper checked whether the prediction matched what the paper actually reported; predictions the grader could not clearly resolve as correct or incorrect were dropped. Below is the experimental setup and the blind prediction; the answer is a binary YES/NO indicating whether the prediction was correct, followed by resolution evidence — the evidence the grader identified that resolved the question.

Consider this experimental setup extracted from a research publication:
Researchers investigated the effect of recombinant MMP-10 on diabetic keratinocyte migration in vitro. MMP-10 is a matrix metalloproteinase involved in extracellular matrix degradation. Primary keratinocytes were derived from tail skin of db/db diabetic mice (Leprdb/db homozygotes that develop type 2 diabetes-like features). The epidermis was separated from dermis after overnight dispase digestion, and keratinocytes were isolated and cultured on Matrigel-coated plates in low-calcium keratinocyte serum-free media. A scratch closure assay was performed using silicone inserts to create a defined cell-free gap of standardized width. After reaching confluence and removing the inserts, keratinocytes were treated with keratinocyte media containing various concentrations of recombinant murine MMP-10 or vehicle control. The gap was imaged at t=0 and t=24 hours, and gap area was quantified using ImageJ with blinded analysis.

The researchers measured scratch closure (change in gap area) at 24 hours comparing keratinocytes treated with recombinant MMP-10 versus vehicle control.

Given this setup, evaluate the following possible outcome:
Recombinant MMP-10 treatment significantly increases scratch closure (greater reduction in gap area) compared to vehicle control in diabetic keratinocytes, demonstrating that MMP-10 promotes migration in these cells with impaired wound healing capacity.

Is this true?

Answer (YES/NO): NO